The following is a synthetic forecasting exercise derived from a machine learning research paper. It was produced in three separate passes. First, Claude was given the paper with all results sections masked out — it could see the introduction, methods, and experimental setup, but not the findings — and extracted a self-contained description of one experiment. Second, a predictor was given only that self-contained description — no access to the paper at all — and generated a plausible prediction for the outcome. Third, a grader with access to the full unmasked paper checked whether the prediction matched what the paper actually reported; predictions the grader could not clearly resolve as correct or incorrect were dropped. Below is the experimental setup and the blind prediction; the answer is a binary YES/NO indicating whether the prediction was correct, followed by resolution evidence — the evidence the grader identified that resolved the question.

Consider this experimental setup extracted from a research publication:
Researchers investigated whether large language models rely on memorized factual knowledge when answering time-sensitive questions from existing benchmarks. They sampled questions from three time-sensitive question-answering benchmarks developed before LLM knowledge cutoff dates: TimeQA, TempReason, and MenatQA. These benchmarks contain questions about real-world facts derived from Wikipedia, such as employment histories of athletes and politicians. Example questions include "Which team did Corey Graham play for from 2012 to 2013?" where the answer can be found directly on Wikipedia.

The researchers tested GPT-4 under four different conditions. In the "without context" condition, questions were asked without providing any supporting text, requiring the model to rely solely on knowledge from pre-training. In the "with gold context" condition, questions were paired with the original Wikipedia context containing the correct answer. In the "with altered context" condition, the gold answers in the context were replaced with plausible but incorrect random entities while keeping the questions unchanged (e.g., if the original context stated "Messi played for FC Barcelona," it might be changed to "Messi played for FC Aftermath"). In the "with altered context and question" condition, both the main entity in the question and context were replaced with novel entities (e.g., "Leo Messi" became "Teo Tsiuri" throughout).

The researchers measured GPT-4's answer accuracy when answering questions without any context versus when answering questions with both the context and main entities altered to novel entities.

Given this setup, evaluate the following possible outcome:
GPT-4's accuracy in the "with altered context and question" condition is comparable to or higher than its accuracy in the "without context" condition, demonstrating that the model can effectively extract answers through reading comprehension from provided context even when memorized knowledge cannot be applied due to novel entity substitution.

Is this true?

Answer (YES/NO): NO